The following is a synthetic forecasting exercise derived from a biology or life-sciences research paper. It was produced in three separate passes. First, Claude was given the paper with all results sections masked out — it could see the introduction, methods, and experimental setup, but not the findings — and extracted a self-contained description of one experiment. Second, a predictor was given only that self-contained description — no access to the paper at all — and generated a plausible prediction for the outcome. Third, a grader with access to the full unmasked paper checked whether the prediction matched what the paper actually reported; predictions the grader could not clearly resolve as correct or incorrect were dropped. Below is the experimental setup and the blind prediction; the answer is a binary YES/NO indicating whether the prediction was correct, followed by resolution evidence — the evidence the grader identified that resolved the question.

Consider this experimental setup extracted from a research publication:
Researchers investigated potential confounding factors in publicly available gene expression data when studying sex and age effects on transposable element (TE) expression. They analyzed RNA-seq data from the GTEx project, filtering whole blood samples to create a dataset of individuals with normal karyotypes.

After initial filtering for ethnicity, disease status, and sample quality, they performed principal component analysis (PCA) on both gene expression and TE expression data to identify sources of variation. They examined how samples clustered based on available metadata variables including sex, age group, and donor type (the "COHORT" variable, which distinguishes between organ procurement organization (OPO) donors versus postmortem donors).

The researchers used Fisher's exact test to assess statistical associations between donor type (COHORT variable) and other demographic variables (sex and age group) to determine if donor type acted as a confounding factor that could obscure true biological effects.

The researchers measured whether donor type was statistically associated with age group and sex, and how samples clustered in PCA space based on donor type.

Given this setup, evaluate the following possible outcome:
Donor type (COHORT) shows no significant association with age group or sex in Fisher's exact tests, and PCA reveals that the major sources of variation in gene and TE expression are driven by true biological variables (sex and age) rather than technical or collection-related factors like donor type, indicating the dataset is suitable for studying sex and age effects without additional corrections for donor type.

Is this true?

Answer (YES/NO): NO